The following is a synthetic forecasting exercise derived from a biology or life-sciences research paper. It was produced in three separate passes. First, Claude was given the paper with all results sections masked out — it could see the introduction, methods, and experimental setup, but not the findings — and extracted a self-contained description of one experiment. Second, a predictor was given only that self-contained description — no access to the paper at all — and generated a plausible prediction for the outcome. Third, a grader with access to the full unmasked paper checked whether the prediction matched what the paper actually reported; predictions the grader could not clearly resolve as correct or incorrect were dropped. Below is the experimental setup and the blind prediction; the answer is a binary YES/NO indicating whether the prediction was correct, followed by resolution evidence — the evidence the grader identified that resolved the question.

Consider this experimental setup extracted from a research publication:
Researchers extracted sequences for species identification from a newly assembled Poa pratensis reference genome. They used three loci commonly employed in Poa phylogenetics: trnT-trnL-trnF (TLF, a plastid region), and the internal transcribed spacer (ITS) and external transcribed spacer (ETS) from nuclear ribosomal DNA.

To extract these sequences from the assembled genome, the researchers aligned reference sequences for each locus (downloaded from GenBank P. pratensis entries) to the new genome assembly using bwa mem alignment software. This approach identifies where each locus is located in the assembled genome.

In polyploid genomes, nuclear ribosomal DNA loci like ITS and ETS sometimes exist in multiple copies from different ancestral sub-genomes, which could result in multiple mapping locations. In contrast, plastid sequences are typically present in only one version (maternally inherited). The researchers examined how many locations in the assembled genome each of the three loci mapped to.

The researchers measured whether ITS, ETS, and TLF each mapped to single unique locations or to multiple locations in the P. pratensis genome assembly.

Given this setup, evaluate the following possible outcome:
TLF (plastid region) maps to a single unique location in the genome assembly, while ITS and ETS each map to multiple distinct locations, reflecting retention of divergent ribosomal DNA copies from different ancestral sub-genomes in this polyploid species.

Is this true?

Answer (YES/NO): NO